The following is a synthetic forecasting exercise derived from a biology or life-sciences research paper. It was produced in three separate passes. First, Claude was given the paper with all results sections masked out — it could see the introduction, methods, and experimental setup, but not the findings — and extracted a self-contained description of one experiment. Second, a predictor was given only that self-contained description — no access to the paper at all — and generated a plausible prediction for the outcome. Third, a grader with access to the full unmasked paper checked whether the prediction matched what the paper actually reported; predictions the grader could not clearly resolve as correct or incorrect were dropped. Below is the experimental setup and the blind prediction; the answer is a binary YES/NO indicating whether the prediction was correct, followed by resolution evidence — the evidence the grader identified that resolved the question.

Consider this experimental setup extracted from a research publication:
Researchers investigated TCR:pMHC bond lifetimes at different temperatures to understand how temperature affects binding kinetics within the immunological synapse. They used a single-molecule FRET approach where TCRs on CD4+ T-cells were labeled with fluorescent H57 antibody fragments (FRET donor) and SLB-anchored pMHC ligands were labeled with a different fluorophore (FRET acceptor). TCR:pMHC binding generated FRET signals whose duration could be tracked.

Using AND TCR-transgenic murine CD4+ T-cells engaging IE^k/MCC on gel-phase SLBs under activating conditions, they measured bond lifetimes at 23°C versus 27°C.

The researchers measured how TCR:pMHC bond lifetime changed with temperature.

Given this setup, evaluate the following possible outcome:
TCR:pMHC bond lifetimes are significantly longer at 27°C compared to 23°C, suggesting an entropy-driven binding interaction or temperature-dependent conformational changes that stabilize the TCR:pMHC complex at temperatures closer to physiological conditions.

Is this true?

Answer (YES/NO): NO